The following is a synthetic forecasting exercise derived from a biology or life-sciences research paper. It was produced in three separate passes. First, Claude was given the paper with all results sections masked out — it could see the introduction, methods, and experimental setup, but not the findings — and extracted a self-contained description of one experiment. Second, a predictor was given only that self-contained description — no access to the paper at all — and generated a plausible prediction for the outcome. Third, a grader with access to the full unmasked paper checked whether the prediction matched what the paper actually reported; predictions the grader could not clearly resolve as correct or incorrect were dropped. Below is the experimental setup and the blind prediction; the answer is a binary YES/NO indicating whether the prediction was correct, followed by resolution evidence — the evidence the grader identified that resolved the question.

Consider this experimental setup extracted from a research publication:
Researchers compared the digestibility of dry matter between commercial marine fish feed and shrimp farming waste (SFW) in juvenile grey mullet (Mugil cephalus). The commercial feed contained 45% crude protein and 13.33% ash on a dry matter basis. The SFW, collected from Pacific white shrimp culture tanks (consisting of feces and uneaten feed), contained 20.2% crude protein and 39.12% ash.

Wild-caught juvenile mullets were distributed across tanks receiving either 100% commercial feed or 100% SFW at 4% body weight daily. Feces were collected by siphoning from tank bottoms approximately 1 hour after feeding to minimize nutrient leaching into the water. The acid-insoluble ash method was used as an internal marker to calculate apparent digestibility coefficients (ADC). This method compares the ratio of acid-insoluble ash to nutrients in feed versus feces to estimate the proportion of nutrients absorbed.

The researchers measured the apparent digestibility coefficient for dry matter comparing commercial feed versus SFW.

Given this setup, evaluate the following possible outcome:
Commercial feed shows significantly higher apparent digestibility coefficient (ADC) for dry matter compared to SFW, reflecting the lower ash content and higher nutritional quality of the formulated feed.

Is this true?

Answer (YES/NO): YES